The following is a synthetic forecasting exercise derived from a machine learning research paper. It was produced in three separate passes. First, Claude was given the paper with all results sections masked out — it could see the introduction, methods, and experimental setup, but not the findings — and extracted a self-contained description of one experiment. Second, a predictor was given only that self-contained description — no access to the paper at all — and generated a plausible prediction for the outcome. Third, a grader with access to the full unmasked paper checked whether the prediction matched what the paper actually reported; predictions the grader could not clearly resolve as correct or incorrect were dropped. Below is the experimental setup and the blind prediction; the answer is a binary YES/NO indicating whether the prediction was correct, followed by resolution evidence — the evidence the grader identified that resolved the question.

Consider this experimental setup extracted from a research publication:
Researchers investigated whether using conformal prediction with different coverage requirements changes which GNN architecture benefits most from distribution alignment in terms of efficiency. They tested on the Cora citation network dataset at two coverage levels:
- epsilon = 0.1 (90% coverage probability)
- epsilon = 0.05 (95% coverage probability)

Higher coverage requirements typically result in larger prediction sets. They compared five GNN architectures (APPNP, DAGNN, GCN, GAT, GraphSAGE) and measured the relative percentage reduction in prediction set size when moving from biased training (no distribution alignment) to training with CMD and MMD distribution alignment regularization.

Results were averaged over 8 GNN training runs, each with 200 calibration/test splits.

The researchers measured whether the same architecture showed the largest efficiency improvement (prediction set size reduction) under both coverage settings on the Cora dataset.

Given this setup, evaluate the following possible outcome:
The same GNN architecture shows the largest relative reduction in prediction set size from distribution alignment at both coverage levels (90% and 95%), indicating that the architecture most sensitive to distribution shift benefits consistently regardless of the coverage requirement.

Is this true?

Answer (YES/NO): YES